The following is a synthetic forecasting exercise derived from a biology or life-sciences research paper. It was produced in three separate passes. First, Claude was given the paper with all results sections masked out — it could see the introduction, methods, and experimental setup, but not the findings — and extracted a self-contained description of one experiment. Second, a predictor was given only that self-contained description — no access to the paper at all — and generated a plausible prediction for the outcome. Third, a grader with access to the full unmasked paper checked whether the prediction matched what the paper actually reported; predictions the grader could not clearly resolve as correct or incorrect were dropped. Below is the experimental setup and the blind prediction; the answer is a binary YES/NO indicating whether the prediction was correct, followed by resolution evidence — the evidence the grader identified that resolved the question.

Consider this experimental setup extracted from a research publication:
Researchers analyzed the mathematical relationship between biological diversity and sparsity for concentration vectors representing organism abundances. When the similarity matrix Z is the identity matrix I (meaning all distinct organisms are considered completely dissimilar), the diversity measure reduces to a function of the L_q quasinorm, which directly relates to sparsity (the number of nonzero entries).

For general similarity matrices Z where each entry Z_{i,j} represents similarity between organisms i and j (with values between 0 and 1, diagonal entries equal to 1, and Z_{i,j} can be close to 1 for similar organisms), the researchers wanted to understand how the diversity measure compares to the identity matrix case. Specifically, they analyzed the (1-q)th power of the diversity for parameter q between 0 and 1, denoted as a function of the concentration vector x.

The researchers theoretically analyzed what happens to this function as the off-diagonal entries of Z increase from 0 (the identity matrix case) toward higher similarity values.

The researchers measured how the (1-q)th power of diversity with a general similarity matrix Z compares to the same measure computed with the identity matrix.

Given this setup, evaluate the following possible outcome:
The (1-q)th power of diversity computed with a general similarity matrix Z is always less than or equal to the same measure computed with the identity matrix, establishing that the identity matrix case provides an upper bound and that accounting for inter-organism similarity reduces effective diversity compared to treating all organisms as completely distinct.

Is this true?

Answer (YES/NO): YES